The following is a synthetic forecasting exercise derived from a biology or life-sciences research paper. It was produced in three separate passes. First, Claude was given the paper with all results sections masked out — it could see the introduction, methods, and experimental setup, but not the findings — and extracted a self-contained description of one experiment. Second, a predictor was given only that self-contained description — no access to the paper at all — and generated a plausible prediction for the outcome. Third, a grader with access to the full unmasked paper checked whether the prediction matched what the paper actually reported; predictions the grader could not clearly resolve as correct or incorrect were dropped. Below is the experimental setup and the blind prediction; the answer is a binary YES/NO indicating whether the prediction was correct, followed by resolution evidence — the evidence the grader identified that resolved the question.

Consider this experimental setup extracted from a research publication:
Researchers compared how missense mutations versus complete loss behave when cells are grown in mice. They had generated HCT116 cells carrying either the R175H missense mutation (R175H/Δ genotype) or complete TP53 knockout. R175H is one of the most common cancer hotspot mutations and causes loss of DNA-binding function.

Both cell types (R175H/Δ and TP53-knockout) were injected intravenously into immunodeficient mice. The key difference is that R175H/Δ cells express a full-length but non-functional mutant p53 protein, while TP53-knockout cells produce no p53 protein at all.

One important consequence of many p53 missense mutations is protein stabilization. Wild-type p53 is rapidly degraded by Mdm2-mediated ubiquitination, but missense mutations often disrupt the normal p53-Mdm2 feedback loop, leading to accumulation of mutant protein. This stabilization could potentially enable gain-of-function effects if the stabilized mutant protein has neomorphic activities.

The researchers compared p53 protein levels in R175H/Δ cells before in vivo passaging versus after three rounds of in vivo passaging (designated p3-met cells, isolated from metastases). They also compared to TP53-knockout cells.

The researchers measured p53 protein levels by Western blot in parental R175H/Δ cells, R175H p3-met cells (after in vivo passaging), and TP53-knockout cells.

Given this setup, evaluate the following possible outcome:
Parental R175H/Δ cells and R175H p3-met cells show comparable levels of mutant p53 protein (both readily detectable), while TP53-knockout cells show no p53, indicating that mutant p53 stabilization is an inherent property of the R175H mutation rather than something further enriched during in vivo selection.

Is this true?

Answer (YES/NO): NO